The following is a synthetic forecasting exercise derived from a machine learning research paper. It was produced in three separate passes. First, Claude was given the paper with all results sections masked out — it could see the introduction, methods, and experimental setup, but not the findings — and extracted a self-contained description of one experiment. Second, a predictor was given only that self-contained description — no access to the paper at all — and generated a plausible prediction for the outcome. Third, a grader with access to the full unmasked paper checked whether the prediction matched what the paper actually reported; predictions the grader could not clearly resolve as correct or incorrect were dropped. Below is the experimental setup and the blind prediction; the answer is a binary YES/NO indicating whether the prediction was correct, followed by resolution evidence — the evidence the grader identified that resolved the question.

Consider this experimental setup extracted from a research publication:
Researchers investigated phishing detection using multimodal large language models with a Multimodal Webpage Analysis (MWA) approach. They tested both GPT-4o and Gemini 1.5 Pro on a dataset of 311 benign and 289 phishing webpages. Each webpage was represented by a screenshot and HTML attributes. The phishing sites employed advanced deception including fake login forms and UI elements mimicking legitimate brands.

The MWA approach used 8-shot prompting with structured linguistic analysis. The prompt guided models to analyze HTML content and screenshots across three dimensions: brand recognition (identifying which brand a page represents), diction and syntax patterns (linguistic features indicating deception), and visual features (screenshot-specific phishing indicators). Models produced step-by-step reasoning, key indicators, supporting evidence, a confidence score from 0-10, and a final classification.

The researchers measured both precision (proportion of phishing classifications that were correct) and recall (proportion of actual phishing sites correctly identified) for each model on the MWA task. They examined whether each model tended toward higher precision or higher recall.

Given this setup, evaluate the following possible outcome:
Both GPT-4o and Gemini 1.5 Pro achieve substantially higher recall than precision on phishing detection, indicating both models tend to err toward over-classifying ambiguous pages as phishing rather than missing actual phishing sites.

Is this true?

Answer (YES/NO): NO